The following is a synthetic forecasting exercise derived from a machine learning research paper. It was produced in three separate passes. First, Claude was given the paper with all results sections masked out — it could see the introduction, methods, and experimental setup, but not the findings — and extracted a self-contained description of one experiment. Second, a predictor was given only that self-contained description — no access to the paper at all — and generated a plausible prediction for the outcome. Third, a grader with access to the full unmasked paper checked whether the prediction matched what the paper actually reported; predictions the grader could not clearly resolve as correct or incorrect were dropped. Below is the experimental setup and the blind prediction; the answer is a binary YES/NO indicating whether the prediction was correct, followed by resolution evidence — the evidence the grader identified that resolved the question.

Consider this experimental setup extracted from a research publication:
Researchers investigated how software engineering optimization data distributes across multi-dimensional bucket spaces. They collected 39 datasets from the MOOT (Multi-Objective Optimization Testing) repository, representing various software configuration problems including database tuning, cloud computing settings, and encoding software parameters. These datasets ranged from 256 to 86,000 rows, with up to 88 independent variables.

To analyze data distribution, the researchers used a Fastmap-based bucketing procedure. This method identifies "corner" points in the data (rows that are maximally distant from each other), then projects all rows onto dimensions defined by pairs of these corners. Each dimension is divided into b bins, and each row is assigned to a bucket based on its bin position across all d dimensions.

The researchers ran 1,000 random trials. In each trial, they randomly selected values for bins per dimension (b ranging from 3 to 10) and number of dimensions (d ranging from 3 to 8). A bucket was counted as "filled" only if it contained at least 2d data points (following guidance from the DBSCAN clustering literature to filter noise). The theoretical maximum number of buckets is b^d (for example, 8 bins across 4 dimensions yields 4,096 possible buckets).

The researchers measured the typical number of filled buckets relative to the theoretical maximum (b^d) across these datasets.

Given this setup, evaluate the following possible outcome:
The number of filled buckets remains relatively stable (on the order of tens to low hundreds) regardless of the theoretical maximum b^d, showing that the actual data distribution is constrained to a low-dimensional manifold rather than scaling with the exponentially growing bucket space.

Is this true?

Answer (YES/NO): YES